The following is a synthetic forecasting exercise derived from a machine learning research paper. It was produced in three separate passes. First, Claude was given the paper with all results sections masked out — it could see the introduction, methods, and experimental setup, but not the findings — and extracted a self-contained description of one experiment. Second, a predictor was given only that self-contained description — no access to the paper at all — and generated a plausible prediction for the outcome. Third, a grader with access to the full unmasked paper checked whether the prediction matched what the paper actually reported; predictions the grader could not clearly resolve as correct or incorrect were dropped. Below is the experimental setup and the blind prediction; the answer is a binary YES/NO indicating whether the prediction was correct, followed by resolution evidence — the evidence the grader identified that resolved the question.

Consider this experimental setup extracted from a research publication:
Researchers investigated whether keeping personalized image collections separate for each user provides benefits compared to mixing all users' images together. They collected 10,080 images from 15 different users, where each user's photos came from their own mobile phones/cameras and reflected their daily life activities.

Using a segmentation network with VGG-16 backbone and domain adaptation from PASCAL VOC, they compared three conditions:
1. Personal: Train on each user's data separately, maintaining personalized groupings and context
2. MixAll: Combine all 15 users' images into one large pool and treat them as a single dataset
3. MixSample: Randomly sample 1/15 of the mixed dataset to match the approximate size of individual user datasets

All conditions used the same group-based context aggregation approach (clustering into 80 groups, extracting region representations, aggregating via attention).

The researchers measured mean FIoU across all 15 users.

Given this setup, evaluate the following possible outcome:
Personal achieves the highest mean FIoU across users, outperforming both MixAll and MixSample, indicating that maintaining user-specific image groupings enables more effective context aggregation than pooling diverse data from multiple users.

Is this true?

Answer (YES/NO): YES